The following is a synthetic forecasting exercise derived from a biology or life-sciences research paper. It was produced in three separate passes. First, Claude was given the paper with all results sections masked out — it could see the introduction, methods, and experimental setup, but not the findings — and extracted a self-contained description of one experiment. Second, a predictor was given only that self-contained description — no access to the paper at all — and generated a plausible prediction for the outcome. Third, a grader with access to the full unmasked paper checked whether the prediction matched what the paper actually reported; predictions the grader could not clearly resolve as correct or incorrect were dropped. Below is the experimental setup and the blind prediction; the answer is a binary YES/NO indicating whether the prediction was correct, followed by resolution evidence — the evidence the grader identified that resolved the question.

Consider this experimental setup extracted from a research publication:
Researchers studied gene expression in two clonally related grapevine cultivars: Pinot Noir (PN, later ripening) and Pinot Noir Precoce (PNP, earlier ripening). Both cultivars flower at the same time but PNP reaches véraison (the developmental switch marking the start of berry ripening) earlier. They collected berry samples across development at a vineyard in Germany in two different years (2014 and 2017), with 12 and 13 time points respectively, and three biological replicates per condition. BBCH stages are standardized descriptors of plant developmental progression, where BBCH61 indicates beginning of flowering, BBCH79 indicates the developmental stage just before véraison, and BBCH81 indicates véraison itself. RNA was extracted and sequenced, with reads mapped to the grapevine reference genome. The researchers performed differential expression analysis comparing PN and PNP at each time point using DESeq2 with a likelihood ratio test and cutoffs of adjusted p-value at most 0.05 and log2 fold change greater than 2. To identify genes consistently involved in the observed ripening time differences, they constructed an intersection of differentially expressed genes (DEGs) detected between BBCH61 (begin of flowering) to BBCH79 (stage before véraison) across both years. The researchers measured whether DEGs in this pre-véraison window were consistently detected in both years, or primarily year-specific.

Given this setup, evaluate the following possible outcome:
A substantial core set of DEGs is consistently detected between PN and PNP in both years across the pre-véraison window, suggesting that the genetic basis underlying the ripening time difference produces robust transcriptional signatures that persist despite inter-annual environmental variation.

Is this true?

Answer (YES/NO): NO